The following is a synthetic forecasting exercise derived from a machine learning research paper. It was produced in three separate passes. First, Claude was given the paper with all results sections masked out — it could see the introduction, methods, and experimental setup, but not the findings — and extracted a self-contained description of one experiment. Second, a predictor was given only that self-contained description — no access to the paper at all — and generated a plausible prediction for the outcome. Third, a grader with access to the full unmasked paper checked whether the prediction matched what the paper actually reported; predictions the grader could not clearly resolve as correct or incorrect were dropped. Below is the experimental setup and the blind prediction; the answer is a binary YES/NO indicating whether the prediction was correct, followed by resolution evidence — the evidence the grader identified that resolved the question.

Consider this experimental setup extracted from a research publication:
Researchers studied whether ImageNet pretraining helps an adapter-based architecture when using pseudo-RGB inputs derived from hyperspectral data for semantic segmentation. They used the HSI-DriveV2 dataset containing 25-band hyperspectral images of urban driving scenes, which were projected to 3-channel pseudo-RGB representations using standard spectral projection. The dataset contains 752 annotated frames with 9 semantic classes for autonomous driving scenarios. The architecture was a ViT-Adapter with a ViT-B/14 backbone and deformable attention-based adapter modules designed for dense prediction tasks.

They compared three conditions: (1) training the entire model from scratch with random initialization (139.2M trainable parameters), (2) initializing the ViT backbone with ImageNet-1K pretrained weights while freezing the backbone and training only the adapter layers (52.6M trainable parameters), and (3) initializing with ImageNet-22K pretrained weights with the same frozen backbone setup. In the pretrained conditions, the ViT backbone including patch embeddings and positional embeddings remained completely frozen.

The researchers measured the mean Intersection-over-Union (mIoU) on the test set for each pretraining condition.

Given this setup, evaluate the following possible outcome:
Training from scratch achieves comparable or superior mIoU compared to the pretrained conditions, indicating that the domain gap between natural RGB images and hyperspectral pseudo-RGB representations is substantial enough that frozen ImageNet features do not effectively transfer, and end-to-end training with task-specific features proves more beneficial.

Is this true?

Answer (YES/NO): NO